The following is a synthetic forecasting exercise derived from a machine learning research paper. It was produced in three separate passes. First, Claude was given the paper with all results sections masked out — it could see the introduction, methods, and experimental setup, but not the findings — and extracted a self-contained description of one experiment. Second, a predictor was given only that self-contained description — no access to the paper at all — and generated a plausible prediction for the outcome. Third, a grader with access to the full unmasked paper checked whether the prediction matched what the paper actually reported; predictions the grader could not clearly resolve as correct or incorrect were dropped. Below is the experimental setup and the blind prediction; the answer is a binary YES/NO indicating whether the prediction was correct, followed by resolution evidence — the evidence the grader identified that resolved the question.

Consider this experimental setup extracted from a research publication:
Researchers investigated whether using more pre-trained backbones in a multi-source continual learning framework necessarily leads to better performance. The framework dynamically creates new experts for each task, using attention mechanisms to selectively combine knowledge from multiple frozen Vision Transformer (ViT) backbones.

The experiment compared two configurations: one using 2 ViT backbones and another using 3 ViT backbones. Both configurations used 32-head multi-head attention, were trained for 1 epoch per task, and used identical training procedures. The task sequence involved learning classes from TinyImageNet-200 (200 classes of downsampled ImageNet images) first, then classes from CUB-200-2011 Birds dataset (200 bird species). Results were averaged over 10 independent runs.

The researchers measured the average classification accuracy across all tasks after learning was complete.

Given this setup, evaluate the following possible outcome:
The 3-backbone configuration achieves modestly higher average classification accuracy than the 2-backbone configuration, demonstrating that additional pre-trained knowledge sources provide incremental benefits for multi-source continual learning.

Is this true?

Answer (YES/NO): NO